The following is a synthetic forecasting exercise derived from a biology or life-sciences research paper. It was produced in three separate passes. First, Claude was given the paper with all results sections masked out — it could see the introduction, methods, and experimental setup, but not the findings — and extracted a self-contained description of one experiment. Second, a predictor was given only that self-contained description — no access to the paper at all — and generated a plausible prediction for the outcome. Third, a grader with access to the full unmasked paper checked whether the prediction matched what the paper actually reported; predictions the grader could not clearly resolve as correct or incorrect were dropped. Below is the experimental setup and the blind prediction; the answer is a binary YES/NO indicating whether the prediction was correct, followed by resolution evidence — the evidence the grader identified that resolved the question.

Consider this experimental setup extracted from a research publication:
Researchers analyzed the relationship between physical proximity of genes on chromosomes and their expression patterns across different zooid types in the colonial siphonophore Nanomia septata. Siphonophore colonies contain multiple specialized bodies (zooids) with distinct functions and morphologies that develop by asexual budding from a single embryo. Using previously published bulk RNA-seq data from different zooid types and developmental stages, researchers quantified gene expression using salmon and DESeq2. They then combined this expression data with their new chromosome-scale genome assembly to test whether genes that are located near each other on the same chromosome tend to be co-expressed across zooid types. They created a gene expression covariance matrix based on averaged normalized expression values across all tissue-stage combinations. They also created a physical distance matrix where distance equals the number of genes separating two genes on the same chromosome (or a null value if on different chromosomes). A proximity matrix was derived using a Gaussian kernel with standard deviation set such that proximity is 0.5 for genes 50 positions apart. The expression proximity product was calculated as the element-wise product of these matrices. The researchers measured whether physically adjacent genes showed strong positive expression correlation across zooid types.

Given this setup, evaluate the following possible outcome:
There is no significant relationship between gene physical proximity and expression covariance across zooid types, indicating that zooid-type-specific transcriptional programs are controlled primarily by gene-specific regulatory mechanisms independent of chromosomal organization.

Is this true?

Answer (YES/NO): NO